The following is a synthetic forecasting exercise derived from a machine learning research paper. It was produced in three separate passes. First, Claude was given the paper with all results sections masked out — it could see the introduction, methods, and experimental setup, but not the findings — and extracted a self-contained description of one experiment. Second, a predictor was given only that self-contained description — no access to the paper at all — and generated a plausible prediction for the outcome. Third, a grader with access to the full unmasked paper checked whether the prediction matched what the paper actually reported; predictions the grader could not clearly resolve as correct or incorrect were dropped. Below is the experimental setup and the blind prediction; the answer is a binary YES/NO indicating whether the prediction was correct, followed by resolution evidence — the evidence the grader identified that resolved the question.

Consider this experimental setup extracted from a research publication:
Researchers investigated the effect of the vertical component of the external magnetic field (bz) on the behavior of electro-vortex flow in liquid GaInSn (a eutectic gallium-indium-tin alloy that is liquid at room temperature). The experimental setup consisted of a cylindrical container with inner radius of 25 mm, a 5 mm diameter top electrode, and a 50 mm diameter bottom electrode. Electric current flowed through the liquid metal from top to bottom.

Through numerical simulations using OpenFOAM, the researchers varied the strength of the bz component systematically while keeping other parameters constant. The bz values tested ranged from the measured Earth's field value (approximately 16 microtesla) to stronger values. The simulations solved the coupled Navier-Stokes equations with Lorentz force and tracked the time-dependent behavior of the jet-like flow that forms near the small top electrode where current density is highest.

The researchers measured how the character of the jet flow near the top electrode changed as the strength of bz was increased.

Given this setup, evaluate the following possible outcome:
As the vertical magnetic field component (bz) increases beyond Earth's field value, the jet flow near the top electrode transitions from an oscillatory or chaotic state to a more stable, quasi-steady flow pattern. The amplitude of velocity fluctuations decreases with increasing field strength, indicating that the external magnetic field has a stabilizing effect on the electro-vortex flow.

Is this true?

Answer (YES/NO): NO